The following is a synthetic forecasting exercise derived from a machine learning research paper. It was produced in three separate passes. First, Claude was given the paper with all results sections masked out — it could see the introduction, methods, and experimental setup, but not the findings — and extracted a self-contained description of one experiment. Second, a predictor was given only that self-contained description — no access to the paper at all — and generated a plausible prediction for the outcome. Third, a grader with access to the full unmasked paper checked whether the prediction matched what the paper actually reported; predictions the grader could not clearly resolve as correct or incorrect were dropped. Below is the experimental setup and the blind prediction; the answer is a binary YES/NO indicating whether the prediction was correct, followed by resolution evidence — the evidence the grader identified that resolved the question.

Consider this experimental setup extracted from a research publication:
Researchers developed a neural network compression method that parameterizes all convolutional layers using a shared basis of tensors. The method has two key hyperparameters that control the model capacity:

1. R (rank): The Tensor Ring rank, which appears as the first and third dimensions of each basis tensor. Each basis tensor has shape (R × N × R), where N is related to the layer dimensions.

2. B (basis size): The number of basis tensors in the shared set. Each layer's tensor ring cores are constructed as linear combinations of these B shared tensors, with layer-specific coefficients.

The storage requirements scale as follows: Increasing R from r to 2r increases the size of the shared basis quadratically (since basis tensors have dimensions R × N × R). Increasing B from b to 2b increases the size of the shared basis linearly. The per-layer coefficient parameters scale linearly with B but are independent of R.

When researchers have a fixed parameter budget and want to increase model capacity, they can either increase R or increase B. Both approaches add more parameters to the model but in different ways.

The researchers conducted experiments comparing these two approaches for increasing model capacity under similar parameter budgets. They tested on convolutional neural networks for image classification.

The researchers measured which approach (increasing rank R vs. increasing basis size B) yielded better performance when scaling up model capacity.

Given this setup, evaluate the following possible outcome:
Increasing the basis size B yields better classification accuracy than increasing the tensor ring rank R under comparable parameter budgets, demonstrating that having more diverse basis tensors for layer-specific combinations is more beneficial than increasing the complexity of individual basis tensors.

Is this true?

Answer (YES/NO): NO